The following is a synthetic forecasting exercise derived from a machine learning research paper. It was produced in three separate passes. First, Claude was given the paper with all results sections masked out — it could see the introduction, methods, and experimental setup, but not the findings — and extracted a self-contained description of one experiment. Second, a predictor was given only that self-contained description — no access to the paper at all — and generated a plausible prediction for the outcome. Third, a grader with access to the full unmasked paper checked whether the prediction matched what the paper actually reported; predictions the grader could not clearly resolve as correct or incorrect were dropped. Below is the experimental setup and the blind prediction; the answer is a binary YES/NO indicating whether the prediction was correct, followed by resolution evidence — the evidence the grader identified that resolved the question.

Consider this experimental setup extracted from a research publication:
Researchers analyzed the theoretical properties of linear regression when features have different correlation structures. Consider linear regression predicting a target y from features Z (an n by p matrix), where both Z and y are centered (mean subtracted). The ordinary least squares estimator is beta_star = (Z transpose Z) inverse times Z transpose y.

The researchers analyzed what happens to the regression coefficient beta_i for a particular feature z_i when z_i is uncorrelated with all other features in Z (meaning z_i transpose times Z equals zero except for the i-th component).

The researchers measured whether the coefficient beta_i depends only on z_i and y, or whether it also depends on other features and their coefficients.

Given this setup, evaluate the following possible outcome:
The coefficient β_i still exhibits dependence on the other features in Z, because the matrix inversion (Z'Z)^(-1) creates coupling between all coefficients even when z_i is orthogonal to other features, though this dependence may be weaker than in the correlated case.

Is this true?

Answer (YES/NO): NO